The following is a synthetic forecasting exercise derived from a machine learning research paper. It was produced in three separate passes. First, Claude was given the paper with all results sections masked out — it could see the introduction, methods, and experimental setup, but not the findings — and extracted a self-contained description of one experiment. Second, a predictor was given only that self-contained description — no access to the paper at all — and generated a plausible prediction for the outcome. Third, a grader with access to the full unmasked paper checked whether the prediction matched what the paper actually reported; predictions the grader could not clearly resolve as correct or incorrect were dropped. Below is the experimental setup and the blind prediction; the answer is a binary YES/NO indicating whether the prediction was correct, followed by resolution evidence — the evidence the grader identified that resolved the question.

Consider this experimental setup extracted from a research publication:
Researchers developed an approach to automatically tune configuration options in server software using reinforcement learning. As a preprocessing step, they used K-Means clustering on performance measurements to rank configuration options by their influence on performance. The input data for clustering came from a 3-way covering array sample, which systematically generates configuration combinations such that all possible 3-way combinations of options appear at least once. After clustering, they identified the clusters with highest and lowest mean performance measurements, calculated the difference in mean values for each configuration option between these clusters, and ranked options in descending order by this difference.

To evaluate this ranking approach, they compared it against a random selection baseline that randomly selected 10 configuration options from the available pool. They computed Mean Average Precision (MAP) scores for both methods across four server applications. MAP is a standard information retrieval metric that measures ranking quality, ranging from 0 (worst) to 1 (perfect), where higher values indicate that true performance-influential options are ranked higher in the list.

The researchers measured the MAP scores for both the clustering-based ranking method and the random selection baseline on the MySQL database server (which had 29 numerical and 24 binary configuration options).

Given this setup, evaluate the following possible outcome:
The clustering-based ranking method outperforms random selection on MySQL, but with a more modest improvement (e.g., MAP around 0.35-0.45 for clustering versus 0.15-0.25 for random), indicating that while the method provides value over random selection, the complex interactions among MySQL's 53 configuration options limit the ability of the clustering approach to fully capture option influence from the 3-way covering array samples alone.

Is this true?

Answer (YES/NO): NO